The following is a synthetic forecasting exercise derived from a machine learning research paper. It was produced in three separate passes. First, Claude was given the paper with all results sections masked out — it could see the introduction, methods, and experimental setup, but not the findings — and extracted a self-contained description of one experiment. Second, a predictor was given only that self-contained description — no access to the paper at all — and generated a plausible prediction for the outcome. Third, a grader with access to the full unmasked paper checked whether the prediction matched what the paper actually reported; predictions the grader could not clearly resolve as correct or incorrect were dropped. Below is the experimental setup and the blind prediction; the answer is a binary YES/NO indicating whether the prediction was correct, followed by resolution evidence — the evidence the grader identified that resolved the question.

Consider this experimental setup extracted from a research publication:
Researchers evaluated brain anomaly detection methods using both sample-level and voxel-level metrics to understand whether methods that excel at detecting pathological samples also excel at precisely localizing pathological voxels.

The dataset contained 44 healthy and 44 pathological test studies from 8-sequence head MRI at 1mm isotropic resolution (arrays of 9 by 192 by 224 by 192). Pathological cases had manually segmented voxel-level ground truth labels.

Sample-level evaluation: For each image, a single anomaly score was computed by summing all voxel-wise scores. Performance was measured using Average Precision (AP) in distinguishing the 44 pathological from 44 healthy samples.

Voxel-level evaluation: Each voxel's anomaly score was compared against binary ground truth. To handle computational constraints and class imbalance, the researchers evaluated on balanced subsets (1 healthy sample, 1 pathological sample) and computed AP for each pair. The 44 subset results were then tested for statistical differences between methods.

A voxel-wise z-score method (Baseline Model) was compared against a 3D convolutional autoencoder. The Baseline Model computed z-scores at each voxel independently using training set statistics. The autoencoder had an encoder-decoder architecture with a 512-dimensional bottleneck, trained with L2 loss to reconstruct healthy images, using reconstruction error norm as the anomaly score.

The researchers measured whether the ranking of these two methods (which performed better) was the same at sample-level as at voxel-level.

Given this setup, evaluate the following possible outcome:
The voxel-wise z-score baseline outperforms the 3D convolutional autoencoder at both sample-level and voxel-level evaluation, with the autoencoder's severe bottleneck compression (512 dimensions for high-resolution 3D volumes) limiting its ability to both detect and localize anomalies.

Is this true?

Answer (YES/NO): NO